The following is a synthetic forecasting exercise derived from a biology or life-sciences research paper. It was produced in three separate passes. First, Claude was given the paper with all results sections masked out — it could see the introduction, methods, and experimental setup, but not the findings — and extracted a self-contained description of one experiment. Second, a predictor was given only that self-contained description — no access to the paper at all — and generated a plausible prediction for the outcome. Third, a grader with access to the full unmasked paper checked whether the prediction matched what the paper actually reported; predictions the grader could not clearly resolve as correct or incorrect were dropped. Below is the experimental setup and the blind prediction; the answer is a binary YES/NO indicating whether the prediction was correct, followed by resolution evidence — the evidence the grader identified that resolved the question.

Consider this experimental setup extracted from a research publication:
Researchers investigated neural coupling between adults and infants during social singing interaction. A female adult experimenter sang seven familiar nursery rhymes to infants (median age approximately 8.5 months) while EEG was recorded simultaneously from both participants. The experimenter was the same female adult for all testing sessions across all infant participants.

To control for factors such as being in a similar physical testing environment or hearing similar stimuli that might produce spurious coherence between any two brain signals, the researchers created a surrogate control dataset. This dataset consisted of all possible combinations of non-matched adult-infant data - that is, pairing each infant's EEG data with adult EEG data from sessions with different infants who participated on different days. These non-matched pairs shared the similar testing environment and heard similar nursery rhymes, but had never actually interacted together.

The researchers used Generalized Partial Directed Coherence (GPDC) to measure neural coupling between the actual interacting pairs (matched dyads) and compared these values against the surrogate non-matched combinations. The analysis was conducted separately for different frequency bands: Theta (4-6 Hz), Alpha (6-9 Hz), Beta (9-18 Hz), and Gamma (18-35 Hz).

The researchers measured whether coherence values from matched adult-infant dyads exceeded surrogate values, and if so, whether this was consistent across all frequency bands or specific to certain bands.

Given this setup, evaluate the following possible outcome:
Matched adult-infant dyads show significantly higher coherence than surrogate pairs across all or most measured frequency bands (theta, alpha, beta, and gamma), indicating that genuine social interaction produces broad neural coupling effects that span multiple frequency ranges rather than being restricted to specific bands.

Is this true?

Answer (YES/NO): YES